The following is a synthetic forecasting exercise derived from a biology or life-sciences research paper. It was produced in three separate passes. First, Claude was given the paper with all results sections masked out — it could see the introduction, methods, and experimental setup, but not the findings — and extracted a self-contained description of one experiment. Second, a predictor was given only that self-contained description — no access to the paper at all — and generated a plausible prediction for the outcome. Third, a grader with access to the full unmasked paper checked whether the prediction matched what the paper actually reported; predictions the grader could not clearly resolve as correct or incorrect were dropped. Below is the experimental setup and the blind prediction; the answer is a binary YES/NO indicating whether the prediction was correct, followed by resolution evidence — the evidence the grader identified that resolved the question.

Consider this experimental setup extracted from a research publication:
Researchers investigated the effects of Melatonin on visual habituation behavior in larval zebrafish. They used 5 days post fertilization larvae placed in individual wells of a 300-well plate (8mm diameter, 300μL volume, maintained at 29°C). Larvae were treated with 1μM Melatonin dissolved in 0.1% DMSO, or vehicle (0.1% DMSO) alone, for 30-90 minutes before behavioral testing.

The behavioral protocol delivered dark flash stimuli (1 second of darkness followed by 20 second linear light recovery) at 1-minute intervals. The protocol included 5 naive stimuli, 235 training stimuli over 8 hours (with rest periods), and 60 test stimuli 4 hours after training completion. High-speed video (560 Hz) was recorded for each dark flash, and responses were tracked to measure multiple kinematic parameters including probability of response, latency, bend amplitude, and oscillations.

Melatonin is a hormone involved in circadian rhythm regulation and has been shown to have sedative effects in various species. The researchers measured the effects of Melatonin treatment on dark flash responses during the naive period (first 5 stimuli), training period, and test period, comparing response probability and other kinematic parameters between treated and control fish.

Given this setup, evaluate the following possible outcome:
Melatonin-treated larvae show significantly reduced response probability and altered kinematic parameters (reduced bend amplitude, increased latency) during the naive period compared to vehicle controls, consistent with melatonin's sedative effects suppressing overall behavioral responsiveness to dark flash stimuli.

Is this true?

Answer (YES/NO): NO